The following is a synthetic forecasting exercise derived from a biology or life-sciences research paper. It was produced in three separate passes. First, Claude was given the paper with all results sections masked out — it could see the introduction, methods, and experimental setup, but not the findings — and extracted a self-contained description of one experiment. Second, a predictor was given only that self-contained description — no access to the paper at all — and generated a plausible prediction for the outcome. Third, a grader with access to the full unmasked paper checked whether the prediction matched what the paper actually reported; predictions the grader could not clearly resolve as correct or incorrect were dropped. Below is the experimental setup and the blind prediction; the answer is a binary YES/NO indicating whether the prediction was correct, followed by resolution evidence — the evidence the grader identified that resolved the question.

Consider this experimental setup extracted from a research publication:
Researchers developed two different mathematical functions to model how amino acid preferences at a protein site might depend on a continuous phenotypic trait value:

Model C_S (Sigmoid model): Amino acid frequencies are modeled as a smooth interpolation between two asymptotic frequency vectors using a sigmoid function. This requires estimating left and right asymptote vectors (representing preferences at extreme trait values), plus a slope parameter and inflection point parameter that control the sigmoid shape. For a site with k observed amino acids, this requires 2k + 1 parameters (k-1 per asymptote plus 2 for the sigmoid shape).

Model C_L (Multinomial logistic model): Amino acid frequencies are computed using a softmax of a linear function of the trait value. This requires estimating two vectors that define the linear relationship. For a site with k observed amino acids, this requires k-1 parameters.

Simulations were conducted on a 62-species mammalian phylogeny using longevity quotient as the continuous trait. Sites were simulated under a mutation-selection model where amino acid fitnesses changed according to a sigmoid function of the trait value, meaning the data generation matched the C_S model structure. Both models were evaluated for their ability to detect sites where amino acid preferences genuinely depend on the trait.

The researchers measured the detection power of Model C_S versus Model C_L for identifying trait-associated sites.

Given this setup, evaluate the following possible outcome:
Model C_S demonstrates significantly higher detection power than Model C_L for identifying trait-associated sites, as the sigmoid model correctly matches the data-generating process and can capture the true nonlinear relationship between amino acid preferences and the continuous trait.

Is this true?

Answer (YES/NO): NO